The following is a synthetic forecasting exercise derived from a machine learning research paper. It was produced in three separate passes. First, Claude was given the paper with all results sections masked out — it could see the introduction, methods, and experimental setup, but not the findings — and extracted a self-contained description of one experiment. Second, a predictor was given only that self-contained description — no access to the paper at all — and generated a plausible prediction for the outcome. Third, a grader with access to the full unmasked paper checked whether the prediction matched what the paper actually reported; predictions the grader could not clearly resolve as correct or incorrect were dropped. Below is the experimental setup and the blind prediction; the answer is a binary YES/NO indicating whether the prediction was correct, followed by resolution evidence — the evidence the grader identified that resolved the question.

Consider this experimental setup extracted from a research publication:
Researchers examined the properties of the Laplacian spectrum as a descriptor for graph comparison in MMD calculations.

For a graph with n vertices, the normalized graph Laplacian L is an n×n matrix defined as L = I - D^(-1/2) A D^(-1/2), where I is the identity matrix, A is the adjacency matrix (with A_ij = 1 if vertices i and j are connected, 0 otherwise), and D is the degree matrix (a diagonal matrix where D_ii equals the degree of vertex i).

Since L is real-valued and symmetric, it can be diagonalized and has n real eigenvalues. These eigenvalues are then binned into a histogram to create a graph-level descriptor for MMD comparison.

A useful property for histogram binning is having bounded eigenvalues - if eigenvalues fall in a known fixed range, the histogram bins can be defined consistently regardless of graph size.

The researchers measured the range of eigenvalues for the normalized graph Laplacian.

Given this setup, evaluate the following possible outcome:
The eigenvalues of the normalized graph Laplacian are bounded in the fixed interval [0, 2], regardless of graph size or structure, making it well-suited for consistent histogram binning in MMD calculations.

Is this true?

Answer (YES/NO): YES